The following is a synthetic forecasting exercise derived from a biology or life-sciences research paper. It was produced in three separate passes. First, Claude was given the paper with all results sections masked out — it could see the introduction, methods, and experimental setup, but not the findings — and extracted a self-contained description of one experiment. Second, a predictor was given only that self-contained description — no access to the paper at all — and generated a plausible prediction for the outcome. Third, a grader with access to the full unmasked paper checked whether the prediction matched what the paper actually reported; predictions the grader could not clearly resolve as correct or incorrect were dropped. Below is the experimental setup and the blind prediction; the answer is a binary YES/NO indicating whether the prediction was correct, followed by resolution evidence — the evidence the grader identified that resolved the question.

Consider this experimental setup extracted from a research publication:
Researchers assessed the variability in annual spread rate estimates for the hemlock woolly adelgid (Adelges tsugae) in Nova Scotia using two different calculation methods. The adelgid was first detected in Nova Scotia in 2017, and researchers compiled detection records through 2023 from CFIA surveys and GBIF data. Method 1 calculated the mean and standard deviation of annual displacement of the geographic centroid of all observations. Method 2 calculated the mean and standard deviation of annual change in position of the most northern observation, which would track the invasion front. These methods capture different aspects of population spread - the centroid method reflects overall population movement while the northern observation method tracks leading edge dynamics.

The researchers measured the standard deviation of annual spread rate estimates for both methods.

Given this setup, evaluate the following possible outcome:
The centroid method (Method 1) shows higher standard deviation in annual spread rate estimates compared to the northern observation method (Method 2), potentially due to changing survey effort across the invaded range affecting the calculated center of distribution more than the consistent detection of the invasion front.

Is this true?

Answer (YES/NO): NO